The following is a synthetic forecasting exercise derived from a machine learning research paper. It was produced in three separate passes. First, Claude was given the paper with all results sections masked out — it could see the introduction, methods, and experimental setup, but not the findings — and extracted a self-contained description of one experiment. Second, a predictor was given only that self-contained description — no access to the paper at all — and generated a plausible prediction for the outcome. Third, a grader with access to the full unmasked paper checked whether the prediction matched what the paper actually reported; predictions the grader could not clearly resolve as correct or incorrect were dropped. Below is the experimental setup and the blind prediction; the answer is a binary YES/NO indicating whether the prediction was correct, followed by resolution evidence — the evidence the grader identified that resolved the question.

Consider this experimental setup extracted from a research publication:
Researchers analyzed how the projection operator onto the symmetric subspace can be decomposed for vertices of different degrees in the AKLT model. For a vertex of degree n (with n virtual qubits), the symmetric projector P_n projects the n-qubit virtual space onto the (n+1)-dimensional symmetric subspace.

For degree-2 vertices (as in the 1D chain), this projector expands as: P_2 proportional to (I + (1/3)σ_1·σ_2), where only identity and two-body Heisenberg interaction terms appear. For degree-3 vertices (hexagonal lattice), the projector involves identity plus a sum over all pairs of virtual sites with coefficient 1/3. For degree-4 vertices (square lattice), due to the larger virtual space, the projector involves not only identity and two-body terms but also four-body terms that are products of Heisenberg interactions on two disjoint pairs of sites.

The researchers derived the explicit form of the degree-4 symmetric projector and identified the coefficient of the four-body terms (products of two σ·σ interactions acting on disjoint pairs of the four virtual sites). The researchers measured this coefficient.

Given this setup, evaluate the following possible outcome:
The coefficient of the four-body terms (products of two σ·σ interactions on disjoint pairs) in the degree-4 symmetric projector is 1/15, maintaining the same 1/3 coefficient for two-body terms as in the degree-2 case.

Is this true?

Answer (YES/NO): YES